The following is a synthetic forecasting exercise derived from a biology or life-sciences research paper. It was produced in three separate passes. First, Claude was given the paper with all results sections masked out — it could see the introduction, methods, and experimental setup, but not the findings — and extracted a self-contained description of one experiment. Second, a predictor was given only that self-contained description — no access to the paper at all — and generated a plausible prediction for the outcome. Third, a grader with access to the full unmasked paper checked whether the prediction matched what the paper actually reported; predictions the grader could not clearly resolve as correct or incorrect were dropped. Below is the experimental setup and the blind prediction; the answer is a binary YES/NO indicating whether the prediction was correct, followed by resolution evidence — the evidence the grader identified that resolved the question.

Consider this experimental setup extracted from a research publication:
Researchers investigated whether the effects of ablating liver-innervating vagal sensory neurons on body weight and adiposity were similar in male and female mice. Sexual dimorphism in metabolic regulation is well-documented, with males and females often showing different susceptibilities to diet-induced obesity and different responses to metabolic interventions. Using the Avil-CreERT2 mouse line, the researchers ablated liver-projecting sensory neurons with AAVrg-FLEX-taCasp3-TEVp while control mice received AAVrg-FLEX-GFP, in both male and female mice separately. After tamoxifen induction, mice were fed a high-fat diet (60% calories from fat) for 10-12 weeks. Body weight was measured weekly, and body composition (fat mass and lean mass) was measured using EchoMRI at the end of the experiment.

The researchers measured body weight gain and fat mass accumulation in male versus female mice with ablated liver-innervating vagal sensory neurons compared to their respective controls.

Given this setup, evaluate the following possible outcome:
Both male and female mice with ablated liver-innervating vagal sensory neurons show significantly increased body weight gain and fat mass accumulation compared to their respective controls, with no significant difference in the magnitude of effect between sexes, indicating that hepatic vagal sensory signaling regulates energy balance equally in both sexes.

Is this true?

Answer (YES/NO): NO